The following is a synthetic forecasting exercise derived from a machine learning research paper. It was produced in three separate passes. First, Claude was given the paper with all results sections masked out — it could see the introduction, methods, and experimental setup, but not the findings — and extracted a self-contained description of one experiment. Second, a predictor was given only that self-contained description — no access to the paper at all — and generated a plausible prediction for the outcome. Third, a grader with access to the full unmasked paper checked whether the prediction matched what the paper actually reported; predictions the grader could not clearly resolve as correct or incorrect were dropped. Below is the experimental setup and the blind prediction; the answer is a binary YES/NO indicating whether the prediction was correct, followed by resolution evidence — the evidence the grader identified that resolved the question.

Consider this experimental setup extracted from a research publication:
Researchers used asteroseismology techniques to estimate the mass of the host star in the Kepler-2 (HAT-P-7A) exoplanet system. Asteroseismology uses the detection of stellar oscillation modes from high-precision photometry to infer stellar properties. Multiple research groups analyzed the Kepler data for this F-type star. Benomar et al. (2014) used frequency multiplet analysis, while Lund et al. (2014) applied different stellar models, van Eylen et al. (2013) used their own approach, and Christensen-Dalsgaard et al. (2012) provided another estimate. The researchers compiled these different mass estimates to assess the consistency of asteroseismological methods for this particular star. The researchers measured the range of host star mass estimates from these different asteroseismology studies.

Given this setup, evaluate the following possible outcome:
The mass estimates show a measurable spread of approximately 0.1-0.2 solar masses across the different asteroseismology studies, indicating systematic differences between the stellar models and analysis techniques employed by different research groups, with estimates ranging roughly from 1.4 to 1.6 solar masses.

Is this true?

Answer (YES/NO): NO